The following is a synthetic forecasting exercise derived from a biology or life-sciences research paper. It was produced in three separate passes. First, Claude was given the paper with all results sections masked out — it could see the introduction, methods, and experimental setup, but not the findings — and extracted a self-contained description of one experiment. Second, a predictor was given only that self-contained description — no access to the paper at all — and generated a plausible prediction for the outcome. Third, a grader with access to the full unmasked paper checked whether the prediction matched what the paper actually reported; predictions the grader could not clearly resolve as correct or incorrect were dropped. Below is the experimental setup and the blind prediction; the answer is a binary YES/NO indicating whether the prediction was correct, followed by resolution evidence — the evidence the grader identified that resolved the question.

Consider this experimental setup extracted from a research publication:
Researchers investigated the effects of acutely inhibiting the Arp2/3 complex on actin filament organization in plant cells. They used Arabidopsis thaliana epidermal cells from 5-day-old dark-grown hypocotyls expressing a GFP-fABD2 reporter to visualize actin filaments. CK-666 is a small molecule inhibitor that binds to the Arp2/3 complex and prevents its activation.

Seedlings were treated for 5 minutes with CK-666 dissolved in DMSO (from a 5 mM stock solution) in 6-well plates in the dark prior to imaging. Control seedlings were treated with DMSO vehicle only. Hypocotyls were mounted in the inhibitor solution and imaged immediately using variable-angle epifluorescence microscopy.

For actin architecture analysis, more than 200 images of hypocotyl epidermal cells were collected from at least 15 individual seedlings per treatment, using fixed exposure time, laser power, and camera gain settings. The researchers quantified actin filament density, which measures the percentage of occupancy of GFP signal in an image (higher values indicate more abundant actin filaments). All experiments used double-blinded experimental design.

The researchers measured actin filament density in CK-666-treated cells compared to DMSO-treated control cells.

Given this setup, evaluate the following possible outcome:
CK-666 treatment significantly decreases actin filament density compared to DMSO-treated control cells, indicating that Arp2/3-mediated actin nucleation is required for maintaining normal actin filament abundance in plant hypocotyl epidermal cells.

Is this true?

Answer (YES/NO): YES